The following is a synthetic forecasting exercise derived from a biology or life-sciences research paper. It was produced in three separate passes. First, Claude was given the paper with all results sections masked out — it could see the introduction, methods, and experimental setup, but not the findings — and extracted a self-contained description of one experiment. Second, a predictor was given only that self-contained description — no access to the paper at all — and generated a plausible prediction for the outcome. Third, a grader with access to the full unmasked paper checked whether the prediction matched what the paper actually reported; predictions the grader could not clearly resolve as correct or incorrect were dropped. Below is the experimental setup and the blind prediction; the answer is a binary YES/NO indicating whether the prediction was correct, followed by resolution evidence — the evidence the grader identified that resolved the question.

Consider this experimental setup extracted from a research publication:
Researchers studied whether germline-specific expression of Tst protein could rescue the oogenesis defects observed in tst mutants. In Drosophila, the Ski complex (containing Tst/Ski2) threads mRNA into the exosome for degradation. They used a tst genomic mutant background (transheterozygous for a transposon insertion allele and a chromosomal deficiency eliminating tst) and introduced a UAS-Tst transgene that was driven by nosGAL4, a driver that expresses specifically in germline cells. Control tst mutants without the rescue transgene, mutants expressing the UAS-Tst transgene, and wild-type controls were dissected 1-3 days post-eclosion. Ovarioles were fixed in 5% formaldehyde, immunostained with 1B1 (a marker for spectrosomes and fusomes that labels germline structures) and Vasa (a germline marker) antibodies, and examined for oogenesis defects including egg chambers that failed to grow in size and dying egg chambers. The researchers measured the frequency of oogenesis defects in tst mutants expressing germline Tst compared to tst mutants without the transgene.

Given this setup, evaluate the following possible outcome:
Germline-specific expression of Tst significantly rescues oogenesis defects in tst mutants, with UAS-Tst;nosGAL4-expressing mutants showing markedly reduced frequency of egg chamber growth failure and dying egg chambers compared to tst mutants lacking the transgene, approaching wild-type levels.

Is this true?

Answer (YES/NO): YES